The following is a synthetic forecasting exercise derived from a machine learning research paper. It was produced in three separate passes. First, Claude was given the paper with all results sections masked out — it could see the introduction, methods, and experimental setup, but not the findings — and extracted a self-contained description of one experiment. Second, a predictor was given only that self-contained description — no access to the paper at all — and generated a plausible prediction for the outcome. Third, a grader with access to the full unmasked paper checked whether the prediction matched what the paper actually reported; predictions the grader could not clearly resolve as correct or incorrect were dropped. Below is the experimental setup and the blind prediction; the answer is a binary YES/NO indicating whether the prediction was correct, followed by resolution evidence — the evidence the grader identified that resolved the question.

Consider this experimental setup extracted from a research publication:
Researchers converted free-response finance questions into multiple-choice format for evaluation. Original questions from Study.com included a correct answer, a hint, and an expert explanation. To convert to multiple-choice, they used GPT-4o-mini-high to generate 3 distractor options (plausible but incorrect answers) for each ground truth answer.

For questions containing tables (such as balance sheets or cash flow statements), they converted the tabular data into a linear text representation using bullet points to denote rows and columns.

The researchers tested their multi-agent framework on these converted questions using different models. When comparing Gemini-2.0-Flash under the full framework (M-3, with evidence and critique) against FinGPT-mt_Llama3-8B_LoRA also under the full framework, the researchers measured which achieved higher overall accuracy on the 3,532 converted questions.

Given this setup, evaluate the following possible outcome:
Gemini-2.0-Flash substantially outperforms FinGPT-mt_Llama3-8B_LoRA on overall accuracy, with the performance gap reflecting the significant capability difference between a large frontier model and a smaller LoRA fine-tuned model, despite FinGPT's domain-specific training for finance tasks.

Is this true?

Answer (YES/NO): YES